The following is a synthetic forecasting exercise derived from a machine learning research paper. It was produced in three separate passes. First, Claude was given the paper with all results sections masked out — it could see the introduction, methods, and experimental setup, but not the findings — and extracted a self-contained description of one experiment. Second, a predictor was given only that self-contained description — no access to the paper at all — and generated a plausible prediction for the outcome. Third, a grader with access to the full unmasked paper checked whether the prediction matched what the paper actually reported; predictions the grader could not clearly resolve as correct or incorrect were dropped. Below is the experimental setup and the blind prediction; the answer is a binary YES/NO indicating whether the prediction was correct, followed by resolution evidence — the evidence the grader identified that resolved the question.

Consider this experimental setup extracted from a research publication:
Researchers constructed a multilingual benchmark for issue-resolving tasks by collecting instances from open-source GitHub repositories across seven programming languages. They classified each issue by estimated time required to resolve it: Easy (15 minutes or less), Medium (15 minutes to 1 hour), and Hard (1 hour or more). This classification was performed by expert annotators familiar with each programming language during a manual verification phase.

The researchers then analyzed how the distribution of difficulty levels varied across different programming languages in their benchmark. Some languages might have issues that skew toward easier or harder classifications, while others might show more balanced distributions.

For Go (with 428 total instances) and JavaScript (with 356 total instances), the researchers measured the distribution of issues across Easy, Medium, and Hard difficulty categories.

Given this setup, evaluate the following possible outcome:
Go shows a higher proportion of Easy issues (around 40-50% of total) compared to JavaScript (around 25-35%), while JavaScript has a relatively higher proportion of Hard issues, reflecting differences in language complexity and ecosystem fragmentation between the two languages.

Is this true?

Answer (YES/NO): NO